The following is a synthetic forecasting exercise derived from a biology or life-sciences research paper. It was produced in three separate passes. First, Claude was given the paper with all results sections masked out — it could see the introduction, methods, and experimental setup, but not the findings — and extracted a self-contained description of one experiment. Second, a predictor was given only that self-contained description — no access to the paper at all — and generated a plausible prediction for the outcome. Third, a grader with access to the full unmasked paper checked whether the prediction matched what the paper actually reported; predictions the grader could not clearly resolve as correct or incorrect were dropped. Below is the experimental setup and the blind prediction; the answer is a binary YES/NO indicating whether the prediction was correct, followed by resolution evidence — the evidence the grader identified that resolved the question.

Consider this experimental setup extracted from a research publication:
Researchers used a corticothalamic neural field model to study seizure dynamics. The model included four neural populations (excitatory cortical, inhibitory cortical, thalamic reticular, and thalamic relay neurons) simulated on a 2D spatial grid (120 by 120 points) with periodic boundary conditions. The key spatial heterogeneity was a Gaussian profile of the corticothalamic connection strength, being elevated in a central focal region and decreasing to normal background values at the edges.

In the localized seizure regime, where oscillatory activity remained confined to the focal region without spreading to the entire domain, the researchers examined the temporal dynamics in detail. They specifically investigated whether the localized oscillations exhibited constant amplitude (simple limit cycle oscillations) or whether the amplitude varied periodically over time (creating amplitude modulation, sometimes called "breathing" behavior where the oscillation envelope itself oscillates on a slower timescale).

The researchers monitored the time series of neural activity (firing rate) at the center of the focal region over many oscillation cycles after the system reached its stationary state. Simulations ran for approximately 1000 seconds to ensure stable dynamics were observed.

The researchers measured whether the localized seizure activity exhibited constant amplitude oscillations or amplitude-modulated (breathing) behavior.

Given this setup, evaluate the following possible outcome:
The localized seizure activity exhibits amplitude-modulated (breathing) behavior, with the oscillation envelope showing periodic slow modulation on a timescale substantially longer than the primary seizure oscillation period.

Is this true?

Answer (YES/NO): YES